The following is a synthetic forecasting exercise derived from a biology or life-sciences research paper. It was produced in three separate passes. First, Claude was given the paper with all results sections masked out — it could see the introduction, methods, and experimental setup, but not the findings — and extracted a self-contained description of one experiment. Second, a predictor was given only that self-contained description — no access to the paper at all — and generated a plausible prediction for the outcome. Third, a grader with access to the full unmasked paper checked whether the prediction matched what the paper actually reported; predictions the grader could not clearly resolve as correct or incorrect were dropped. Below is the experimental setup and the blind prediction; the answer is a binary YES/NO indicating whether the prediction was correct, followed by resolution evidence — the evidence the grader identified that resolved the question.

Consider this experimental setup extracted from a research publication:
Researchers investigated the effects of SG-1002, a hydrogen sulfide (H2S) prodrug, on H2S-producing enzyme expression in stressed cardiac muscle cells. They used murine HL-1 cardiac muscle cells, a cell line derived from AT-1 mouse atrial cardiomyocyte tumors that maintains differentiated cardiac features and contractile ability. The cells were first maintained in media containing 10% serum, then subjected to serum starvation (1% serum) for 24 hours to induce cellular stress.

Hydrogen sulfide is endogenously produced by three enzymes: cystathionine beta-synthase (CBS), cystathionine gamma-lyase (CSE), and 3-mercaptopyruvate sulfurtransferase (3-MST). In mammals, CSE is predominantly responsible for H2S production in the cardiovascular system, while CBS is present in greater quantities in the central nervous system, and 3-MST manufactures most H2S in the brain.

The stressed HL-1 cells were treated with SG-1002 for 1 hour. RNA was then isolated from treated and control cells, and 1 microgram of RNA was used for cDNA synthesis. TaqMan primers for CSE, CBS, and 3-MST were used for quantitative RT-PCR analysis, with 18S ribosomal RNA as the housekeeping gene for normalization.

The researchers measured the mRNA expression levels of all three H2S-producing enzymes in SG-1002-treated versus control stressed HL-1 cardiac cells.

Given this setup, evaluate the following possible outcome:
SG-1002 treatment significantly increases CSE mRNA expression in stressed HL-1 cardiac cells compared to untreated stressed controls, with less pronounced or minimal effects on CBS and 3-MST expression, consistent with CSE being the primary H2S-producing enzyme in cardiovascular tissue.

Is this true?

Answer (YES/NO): NO